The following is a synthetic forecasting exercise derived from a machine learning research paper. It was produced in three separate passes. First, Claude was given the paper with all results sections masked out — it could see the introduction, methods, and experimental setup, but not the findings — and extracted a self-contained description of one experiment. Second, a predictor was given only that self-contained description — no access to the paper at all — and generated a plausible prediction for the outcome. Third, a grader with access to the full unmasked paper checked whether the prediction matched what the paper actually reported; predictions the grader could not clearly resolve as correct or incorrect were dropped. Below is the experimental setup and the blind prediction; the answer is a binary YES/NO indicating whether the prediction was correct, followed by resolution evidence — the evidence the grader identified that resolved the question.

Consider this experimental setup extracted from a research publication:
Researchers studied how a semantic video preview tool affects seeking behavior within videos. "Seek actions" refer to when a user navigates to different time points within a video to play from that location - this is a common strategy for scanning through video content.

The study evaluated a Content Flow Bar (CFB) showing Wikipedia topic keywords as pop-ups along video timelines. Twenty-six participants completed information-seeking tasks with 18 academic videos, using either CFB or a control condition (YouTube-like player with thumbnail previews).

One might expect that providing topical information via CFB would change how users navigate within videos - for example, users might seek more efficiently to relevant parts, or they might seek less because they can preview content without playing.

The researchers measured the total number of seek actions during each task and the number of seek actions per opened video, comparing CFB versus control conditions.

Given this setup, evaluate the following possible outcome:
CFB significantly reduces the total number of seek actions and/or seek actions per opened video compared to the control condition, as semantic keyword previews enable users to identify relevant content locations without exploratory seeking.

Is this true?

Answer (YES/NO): NO